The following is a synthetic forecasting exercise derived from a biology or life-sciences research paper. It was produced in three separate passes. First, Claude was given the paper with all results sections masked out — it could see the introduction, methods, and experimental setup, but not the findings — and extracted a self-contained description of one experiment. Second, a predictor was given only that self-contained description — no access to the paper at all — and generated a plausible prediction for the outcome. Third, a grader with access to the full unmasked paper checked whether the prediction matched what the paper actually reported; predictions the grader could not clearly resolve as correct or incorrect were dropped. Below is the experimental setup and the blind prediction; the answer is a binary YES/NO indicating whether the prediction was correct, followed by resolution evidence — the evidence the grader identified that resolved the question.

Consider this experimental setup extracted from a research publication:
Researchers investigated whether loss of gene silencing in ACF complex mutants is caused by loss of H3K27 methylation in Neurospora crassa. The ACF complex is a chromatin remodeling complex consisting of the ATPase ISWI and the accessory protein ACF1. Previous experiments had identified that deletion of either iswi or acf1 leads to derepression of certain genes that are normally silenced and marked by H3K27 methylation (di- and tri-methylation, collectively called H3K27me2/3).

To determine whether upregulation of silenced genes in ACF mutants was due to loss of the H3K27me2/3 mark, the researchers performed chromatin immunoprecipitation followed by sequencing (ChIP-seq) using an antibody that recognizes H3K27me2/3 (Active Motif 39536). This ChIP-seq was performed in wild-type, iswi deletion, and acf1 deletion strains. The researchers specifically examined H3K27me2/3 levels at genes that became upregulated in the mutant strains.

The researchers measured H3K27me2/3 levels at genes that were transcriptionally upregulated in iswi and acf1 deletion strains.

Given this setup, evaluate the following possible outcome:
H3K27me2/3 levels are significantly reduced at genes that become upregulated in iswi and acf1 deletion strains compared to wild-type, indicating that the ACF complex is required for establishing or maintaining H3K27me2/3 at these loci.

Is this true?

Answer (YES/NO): NO